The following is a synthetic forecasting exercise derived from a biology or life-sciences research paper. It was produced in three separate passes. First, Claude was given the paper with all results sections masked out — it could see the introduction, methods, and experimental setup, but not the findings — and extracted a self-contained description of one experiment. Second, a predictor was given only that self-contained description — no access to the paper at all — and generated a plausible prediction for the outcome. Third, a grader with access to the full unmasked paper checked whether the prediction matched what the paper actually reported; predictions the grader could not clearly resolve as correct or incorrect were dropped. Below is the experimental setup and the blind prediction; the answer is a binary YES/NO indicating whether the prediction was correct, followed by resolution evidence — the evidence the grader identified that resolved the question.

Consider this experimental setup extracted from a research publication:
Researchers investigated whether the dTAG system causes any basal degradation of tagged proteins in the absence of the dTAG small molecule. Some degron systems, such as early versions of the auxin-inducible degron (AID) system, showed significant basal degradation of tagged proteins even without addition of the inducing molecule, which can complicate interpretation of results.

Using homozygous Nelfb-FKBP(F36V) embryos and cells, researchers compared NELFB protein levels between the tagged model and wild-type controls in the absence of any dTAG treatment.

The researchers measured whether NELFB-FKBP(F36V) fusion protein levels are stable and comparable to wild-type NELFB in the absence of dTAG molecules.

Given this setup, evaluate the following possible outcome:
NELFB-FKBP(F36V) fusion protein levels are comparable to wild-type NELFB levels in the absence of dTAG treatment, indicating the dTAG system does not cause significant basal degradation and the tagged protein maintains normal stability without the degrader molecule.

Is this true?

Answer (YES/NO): YES